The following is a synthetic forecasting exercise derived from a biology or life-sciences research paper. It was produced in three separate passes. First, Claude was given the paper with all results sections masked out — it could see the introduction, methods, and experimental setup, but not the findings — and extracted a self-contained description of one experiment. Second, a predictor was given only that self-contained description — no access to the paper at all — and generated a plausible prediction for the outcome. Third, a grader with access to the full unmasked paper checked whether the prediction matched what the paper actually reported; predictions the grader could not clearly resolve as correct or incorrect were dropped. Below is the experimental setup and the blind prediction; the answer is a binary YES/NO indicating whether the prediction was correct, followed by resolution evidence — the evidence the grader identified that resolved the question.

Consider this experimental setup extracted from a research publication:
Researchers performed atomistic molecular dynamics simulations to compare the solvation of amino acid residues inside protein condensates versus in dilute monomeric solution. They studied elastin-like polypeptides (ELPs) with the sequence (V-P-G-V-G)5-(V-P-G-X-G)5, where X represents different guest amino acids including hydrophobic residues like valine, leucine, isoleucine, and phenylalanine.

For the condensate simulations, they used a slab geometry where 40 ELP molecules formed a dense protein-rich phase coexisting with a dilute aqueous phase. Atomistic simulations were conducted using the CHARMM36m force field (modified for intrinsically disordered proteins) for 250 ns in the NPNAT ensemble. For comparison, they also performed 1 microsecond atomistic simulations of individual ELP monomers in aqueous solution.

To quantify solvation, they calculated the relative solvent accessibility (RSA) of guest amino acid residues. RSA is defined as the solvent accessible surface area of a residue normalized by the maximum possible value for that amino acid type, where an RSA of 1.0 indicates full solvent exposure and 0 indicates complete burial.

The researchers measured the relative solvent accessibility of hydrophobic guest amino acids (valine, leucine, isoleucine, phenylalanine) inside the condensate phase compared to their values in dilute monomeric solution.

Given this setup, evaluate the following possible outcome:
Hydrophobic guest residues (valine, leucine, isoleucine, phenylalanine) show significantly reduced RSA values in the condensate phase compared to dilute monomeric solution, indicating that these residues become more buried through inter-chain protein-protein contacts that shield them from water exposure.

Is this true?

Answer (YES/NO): YES